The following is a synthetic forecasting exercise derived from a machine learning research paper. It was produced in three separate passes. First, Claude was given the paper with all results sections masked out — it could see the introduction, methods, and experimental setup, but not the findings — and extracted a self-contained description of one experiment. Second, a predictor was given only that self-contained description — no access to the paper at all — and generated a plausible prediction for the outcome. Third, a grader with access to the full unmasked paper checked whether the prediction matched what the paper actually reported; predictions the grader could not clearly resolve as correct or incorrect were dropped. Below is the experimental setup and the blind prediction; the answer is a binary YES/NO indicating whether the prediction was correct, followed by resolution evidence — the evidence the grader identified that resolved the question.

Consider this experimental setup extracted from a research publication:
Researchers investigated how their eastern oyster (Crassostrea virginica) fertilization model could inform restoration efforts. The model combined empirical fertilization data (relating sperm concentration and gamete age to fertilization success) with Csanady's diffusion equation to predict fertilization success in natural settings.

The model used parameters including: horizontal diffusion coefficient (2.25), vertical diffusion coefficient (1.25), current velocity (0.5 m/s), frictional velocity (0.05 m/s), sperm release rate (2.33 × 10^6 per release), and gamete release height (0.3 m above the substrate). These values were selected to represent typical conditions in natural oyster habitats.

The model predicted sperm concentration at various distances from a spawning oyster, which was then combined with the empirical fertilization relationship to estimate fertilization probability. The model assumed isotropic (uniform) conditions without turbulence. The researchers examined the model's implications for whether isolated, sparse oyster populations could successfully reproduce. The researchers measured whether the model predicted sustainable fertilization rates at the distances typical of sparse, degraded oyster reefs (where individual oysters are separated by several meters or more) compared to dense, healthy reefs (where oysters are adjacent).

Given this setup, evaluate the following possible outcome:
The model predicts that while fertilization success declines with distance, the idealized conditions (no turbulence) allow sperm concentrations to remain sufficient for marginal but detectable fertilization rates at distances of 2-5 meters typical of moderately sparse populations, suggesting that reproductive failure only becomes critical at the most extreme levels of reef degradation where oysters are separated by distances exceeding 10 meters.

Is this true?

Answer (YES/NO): NO